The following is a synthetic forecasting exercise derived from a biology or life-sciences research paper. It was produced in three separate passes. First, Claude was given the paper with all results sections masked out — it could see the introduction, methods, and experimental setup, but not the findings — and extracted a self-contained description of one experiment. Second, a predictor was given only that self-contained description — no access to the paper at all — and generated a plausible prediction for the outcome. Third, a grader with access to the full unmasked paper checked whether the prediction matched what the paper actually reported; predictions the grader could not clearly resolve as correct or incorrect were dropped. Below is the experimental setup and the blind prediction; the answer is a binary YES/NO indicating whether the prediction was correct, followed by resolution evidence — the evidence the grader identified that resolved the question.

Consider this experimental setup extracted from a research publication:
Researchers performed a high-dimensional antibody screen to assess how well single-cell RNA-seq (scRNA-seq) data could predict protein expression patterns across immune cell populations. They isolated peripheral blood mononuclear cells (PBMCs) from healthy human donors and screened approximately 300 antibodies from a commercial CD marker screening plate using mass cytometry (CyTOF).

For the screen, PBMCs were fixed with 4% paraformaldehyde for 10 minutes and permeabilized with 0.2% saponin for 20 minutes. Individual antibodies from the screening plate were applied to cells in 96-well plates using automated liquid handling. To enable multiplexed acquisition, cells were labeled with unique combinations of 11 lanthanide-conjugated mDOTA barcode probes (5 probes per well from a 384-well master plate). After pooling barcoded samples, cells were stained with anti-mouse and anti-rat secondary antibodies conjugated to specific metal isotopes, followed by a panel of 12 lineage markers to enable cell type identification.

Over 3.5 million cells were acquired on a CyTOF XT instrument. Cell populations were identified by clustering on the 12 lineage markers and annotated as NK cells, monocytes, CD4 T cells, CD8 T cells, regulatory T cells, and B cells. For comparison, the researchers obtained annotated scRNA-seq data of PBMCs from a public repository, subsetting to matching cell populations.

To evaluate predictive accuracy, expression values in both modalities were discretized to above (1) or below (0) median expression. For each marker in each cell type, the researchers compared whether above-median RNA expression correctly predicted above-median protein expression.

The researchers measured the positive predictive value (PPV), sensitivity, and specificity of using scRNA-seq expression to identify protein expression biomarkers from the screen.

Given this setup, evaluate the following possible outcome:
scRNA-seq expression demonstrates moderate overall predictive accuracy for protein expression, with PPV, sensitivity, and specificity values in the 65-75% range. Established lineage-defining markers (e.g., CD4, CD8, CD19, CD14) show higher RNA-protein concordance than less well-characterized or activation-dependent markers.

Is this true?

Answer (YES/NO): NO